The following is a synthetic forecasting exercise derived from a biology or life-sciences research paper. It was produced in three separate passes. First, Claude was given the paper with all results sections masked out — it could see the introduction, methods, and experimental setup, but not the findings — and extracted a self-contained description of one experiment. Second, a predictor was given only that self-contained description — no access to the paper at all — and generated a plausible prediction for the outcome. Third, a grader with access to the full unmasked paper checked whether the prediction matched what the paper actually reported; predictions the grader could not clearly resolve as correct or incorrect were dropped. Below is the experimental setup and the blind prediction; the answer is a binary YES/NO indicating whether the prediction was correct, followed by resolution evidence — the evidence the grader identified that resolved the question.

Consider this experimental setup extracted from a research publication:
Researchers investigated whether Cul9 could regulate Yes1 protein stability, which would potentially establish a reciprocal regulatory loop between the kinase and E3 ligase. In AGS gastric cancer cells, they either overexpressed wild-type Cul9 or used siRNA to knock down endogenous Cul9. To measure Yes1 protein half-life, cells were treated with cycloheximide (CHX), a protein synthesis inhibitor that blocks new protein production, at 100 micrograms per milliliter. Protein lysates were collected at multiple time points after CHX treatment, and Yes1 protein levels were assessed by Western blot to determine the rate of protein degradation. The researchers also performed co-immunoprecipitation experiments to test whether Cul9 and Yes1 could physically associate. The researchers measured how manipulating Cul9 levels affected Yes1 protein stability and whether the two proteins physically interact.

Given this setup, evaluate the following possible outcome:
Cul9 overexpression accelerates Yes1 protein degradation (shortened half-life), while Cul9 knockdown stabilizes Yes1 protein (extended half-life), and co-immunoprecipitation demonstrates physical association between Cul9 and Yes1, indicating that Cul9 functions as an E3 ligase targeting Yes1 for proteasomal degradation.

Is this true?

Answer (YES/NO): YES